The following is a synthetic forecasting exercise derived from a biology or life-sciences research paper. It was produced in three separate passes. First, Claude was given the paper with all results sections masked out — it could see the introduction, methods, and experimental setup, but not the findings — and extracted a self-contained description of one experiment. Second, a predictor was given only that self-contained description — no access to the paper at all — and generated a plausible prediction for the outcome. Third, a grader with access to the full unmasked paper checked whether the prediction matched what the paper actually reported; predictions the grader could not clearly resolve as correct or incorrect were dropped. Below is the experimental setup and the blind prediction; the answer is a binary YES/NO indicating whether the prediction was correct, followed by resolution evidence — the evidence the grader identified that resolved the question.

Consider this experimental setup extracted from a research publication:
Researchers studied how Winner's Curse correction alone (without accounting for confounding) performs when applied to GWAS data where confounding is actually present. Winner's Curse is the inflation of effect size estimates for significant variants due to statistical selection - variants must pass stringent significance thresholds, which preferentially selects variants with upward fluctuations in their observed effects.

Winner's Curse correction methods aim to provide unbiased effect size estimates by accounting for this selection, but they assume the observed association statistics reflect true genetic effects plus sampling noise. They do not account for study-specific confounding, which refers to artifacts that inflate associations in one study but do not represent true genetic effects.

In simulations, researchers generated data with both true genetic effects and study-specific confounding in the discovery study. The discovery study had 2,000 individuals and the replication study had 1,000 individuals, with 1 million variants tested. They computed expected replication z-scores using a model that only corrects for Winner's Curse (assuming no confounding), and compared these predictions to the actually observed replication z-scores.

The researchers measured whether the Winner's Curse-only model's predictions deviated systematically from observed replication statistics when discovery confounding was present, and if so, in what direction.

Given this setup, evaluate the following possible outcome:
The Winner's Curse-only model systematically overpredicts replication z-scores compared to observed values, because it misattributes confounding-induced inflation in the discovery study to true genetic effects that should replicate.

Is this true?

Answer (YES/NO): YES